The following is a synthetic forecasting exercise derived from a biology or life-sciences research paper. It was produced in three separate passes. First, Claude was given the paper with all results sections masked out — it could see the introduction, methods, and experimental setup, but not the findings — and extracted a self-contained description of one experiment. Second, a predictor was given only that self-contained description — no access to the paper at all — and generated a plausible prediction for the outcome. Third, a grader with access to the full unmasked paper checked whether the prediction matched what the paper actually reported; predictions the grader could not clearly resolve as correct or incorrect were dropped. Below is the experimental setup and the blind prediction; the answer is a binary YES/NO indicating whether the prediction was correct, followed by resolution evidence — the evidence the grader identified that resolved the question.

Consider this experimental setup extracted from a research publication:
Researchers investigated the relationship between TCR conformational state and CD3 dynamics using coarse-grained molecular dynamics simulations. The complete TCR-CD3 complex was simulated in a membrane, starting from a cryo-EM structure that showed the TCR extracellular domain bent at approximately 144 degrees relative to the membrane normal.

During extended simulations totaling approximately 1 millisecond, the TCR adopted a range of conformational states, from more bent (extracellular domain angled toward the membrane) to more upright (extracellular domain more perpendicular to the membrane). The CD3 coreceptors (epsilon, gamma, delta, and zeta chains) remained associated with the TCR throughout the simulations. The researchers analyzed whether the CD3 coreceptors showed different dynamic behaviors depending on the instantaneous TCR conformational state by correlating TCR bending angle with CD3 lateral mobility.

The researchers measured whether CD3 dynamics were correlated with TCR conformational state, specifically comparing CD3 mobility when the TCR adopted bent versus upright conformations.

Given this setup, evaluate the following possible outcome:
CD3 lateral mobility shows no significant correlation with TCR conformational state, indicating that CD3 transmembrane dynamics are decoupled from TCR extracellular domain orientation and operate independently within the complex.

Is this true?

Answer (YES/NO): NO